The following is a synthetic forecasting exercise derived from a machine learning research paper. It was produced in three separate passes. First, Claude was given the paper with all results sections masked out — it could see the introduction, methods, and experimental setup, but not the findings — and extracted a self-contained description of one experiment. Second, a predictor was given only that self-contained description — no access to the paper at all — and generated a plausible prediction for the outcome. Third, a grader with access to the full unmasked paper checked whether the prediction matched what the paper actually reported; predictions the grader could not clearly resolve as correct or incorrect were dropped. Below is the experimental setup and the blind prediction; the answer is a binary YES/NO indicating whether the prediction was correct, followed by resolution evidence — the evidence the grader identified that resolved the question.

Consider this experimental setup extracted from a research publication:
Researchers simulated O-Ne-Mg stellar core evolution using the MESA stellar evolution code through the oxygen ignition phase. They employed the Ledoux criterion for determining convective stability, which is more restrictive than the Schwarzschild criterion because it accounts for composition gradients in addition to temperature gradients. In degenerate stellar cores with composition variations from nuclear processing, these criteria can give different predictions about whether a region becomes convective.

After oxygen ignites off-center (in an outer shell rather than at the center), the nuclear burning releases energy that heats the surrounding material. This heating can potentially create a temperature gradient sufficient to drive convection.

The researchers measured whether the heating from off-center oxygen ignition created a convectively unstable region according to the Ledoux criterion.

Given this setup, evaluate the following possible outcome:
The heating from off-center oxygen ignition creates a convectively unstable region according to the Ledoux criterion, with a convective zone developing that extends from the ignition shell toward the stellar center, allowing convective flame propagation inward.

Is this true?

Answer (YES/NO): NO